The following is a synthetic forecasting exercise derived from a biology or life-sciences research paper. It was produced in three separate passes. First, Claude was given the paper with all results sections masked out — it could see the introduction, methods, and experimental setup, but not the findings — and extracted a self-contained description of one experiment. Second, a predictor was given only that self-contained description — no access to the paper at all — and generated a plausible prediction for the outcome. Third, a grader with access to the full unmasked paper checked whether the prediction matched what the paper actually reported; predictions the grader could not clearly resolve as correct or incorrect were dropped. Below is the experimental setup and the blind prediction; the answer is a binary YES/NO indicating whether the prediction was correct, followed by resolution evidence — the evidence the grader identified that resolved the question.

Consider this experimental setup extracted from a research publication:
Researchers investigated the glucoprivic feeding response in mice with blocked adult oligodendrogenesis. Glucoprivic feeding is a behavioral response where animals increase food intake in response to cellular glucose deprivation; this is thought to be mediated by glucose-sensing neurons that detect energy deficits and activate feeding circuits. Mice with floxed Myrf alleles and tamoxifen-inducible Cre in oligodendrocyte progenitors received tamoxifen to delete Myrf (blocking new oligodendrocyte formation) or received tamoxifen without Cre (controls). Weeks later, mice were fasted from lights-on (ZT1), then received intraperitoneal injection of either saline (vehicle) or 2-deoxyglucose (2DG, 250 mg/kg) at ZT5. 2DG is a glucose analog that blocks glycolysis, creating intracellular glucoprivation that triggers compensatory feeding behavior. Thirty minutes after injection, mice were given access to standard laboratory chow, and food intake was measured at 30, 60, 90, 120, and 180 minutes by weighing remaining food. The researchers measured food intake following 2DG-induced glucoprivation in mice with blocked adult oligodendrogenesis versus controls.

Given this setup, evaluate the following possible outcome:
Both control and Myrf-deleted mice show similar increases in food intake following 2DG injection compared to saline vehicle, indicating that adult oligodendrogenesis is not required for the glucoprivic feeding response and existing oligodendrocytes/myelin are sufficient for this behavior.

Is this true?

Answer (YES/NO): NO